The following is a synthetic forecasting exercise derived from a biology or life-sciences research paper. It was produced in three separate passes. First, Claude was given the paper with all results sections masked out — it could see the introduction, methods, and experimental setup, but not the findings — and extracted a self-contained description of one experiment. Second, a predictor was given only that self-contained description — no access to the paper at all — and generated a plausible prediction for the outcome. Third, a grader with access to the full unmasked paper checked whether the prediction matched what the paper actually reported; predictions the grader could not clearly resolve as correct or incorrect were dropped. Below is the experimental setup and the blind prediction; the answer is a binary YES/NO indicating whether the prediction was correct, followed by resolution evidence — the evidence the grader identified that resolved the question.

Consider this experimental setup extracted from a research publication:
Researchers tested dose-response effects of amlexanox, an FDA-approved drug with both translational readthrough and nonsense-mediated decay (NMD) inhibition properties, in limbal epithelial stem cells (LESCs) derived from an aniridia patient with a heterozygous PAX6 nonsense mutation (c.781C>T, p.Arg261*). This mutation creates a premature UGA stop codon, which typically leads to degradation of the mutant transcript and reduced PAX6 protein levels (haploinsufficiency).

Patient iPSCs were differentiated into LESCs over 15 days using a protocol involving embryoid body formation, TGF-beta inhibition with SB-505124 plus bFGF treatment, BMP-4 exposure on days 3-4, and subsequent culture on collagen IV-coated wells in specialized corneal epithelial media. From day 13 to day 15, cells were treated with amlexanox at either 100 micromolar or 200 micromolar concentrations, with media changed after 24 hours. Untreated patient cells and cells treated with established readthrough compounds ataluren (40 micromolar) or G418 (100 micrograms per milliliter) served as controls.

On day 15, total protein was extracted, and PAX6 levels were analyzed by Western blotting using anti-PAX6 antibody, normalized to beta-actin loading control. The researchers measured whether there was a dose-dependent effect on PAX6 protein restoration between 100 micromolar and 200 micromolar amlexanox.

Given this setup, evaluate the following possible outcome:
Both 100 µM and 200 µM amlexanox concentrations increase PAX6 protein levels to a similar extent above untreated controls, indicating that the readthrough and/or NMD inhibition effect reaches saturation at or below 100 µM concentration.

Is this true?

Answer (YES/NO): NO